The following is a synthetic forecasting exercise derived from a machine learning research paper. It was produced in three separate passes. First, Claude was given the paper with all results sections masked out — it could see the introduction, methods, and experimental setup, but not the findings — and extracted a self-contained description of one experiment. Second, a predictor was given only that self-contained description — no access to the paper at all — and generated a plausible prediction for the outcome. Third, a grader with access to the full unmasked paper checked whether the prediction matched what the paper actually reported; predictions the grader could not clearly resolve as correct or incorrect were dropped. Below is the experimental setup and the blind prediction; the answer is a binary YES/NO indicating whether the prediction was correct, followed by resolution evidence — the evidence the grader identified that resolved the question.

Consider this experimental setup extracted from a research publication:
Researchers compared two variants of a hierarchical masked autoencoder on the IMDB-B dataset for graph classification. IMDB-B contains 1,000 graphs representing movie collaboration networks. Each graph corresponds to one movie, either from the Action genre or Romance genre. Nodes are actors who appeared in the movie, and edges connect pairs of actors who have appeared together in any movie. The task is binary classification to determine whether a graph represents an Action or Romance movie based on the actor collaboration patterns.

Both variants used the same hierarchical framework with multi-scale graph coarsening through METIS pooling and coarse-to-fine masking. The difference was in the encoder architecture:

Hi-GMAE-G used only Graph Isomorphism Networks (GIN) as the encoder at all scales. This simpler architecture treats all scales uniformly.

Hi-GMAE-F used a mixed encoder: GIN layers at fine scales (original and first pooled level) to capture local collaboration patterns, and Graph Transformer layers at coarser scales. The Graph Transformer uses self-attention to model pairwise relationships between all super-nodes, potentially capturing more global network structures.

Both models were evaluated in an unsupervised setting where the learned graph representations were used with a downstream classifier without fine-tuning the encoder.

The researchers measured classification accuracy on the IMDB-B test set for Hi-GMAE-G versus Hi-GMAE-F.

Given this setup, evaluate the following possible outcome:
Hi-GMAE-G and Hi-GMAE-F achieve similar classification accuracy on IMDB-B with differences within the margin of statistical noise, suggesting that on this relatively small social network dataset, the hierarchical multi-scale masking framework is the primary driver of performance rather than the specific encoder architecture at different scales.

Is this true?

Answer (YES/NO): NO